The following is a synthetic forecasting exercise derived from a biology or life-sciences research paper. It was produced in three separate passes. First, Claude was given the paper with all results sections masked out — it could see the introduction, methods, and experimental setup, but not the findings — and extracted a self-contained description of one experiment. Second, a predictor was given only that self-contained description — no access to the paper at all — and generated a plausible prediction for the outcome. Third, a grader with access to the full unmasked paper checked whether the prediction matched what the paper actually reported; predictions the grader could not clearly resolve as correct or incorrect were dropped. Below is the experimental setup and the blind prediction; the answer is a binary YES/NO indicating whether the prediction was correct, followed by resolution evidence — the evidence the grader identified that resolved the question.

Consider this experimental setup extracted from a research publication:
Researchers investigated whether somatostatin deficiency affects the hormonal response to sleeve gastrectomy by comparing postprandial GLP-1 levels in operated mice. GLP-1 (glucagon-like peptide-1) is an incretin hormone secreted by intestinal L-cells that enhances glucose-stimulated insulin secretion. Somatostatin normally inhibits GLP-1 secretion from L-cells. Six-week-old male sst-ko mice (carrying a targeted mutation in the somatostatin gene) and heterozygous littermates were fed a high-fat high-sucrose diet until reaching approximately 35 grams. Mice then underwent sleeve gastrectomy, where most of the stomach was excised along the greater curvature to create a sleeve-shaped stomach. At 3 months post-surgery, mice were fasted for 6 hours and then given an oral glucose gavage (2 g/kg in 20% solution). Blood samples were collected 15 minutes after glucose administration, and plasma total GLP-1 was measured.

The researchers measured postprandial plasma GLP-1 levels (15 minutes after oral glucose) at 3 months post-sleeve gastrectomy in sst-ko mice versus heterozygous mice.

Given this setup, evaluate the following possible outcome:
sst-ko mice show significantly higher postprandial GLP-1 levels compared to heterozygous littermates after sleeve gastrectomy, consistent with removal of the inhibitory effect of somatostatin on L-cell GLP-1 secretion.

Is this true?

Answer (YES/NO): YES